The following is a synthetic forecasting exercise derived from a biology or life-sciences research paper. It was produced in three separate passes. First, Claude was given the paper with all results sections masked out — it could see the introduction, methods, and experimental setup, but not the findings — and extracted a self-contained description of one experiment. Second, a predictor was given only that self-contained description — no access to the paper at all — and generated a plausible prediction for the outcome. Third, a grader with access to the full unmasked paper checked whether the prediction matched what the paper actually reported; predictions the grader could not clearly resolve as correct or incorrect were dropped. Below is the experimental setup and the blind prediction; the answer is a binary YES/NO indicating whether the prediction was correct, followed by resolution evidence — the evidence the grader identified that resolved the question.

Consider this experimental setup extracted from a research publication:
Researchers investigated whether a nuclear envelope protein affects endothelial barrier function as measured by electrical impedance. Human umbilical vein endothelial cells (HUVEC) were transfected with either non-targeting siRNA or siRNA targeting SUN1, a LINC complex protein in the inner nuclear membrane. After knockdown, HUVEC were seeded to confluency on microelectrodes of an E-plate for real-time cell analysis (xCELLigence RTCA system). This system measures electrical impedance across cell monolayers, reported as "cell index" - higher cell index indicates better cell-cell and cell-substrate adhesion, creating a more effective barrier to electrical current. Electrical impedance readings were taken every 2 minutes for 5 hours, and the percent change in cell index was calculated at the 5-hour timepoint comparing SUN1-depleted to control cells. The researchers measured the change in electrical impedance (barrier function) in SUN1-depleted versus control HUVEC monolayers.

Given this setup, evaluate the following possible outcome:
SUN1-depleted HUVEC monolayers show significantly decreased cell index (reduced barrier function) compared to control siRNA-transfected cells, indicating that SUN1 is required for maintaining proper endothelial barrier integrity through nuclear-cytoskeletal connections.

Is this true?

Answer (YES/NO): YES